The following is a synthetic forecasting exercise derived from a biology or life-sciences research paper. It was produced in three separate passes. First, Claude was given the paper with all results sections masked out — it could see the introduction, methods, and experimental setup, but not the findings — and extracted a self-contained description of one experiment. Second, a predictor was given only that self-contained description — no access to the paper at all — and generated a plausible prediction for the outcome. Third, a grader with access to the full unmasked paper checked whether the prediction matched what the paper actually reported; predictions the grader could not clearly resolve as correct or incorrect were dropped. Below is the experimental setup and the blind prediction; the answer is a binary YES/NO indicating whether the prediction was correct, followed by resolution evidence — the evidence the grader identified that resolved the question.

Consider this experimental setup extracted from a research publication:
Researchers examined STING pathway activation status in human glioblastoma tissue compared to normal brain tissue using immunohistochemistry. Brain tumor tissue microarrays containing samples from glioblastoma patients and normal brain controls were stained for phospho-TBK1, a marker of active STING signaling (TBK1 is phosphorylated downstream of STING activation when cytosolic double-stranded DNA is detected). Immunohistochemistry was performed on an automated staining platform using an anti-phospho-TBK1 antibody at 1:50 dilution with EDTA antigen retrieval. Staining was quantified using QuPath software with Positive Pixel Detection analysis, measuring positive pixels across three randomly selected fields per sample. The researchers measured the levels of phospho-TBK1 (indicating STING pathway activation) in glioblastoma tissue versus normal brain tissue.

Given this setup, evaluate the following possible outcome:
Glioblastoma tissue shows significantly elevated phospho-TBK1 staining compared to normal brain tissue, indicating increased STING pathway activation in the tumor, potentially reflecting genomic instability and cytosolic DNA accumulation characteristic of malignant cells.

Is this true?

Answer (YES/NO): YES